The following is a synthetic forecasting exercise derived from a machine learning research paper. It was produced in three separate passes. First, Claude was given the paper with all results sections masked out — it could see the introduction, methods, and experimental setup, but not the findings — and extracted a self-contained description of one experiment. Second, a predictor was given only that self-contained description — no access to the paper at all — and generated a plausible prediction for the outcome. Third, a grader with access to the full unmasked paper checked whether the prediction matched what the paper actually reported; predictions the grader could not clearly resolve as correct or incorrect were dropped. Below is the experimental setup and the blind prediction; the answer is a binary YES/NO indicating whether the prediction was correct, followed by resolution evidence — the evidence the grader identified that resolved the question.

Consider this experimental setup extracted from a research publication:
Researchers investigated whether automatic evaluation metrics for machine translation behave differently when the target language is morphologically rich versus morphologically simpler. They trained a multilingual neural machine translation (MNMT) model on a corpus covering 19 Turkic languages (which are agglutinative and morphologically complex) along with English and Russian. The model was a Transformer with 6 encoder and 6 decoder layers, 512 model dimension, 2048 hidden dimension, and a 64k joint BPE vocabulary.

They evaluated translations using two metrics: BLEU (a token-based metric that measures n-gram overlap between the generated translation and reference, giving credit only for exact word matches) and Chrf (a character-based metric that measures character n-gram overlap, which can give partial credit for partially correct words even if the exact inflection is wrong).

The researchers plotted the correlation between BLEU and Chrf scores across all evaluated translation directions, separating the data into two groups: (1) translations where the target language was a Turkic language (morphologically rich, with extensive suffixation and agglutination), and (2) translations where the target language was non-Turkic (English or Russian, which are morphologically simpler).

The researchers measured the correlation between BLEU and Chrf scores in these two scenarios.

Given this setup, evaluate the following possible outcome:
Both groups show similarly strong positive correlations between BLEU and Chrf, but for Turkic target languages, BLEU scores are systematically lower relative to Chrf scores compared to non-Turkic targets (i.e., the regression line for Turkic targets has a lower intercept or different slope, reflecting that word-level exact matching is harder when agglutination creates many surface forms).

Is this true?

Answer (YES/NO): NO